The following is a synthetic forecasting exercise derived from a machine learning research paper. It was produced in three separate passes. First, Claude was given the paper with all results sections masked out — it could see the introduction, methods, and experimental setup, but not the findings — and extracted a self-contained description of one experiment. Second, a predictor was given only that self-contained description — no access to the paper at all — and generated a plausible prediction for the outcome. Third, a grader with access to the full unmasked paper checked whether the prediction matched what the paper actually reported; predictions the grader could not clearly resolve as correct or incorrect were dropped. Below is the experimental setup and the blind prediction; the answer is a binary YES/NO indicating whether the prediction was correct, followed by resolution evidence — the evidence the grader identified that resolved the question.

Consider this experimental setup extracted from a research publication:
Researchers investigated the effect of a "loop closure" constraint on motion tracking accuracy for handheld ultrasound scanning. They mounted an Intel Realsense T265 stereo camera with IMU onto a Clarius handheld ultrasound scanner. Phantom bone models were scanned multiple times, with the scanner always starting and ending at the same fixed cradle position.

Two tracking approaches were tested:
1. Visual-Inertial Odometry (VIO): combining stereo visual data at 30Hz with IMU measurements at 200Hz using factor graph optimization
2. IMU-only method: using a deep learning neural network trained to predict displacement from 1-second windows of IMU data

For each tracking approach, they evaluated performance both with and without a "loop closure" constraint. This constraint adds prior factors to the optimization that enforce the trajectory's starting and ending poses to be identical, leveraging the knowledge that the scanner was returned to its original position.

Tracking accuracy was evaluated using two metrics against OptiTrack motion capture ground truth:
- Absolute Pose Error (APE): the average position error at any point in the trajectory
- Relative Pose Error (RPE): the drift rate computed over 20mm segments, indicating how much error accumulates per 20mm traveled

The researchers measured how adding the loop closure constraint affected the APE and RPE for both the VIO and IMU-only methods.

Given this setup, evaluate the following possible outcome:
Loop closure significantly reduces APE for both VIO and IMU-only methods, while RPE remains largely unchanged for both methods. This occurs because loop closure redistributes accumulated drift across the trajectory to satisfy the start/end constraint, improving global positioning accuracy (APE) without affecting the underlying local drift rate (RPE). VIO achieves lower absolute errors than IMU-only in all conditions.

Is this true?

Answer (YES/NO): NO